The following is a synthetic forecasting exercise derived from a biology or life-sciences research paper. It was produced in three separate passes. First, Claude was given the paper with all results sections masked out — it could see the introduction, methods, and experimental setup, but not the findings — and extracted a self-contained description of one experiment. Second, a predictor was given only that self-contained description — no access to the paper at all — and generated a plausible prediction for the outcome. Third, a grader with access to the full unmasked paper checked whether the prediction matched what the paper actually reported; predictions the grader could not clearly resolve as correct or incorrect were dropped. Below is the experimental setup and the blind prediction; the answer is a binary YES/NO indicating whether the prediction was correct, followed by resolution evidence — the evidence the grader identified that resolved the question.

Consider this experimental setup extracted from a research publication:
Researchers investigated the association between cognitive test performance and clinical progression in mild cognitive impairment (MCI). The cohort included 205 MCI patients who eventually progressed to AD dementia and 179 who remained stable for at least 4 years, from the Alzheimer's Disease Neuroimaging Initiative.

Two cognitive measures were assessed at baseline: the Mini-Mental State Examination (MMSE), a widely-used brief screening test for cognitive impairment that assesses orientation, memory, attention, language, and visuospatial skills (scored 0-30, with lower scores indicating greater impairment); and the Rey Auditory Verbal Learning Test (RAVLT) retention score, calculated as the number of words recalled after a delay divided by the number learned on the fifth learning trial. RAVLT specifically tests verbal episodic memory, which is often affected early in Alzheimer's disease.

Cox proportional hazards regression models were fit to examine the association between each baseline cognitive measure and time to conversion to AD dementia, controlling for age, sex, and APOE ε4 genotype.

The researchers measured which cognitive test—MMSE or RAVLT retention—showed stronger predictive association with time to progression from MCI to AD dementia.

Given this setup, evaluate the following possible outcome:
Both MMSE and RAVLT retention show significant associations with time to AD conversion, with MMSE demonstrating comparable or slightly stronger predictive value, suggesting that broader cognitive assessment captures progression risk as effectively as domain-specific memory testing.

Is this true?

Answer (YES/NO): NO